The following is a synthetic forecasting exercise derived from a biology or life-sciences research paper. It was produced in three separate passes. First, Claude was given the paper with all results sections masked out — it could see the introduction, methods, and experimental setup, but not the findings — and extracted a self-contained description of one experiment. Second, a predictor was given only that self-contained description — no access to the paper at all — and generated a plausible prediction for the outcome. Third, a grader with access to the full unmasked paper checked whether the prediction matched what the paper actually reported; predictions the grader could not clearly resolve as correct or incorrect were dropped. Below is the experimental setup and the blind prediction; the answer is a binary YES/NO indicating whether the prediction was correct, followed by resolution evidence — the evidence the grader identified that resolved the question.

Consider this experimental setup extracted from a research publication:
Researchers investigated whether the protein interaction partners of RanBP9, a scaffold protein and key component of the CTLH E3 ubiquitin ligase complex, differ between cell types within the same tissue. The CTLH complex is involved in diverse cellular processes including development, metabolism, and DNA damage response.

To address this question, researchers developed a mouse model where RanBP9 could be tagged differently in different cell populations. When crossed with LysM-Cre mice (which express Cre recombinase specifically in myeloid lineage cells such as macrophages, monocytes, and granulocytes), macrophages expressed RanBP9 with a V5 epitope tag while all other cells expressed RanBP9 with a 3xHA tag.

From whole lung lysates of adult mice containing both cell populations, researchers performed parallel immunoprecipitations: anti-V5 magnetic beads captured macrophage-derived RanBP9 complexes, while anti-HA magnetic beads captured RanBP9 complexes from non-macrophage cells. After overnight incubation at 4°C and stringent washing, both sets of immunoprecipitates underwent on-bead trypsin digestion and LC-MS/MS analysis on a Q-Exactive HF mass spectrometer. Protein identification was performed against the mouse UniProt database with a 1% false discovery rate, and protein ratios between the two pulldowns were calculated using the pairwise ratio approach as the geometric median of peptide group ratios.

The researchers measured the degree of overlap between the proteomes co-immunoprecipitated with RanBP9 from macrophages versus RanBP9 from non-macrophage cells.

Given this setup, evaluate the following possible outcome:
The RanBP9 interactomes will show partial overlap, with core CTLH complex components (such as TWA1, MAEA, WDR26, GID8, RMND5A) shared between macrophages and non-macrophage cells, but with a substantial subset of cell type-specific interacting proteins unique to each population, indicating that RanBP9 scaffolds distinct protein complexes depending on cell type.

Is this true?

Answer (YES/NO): YES